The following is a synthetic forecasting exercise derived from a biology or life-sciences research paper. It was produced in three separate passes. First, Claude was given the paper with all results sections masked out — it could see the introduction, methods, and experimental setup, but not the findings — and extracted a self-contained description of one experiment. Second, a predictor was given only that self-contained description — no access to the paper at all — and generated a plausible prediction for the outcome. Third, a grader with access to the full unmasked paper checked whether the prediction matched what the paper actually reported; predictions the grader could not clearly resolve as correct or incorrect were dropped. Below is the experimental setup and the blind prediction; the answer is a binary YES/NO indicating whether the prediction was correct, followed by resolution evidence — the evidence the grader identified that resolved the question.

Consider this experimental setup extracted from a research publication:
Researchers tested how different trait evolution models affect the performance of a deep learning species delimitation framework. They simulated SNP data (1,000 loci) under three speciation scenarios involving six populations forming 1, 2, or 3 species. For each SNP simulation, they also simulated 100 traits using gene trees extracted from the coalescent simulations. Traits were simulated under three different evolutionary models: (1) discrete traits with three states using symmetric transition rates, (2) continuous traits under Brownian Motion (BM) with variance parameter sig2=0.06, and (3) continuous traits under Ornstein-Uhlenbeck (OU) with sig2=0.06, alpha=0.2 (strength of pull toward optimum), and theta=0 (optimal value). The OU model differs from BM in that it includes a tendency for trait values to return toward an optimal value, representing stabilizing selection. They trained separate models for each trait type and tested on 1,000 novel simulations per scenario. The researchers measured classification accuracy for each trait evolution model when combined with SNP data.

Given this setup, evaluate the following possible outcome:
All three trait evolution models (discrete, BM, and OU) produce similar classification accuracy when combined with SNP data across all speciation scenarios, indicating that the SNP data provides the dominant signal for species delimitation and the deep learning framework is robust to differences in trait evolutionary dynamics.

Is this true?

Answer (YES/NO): YES